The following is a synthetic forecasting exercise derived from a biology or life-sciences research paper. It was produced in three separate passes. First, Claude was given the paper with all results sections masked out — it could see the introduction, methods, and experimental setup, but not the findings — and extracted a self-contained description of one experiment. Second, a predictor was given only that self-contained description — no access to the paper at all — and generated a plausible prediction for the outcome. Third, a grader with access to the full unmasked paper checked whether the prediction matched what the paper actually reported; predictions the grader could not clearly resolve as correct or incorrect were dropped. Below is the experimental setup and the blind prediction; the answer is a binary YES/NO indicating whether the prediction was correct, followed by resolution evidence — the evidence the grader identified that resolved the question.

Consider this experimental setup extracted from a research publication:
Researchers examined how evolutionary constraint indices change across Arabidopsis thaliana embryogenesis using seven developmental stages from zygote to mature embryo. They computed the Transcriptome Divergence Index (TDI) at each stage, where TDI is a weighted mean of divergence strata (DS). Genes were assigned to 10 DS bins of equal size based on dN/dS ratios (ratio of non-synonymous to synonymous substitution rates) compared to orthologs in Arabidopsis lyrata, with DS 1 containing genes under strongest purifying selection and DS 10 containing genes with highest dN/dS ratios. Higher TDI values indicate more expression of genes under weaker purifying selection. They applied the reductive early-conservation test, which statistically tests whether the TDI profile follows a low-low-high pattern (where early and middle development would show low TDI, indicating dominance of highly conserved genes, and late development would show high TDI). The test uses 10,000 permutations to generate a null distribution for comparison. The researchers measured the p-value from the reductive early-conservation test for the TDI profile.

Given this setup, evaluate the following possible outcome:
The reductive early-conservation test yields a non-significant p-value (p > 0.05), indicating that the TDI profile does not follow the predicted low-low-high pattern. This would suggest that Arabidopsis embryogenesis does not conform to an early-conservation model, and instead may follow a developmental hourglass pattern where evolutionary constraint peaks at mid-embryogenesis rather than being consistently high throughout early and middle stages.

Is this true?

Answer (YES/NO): YES